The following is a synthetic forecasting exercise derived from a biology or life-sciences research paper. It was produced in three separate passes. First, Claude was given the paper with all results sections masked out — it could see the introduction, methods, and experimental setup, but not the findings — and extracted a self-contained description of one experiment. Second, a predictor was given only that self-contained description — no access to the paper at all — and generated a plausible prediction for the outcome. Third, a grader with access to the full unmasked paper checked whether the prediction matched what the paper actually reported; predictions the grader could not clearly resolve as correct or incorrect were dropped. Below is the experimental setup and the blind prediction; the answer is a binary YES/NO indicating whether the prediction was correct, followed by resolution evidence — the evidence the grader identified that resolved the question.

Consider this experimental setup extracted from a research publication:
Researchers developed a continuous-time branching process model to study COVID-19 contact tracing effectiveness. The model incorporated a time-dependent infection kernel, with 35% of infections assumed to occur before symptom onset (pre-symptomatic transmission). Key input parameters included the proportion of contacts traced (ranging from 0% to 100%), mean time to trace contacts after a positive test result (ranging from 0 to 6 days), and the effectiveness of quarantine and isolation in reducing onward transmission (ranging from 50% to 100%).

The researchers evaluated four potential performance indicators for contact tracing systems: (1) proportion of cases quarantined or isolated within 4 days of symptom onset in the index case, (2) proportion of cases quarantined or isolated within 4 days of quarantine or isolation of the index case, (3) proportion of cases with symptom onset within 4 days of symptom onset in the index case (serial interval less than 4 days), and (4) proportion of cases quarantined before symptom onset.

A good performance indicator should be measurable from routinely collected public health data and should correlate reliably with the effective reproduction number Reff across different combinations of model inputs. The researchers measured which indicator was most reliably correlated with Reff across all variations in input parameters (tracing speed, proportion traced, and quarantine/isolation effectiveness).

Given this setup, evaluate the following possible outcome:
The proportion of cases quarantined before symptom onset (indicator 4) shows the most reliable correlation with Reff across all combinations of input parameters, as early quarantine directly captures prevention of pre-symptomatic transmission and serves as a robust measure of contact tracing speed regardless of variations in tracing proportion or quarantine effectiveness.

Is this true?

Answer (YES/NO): NO